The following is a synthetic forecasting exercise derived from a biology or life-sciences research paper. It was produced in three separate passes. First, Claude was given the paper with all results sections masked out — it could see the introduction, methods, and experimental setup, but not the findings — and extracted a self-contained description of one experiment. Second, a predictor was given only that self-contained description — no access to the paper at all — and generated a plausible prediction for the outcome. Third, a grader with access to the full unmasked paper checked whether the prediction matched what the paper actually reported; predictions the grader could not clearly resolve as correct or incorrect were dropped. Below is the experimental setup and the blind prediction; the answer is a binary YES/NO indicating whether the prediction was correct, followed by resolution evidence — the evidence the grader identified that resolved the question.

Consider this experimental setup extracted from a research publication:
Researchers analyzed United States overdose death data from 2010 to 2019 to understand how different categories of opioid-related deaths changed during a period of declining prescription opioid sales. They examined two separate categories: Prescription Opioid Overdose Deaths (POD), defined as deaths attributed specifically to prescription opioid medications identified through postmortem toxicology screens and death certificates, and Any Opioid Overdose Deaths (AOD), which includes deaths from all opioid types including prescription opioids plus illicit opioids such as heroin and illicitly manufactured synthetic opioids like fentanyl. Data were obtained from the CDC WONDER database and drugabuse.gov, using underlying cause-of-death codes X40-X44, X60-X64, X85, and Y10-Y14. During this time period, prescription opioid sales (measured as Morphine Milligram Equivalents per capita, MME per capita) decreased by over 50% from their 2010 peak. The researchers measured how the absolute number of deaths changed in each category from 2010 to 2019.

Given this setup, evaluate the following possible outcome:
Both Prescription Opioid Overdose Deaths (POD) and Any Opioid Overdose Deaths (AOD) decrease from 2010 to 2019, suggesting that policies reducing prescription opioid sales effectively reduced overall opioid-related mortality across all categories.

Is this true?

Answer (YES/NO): NO